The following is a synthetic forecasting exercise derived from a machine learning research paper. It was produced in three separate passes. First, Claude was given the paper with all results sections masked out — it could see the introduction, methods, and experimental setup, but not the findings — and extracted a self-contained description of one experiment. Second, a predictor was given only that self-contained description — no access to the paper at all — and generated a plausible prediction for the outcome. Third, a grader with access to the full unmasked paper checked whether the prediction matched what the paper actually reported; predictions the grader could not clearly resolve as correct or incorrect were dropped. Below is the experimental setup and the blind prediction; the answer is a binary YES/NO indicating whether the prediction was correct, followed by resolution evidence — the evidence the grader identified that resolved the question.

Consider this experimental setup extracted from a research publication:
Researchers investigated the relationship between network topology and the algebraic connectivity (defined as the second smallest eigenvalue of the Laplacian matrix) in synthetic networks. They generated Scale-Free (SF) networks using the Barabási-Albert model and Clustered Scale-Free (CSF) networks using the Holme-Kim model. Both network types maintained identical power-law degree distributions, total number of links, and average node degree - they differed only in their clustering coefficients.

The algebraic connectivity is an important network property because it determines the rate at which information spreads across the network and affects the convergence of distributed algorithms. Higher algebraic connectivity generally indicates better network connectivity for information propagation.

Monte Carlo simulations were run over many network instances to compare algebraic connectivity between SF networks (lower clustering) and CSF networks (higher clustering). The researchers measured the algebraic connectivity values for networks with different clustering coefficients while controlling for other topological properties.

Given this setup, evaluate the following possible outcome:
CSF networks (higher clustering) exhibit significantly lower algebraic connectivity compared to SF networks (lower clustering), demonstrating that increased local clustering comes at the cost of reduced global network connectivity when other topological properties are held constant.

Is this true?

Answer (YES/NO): YES